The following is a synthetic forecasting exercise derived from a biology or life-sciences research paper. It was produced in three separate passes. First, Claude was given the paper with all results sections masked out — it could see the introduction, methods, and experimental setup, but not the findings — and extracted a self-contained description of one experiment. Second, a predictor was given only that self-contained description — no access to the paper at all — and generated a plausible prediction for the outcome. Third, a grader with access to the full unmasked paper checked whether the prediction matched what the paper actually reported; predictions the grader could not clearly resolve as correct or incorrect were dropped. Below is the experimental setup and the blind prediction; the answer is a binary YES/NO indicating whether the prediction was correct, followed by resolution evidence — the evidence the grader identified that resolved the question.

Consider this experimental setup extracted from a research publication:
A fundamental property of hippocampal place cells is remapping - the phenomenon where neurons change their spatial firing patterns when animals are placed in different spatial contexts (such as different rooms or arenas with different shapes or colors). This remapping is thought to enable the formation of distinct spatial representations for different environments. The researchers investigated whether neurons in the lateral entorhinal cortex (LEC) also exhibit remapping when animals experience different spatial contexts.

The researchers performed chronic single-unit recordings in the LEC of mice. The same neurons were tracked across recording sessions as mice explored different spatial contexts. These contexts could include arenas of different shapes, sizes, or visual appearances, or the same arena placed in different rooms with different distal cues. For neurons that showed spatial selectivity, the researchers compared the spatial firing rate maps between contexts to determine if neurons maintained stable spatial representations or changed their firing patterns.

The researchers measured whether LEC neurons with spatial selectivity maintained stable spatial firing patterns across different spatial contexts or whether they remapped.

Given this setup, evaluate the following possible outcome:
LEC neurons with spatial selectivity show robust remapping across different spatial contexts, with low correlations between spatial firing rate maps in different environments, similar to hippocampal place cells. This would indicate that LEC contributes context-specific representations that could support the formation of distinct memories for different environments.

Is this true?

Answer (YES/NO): YES